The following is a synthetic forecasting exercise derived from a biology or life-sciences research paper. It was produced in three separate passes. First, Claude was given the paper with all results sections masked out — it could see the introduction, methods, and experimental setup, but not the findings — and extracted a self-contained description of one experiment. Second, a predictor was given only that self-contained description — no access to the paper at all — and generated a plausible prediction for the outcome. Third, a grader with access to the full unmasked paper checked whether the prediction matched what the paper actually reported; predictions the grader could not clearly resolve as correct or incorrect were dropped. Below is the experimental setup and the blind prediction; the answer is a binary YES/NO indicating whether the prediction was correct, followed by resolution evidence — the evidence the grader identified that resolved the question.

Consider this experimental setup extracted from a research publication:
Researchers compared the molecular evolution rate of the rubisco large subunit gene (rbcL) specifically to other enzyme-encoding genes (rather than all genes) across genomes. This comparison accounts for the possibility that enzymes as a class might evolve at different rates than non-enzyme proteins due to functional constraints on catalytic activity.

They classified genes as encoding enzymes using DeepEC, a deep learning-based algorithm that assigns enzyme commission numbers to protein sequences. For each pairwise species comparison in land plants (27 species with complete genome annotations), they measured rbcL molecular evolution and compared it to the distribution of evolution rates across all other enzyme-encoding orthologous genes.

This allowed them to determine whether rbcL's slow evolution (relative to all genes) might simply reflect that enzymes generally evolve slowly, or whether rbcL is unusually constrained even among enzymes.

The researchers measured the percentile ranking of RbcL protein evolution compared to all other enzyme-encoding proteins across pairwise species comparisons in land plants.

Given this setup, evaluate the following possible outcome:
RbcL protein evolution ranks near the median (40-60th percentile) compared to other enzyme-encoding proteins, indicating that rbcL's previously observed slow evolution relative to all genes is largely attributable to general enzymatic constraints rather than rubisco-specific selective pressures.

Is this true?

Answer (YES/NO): NO